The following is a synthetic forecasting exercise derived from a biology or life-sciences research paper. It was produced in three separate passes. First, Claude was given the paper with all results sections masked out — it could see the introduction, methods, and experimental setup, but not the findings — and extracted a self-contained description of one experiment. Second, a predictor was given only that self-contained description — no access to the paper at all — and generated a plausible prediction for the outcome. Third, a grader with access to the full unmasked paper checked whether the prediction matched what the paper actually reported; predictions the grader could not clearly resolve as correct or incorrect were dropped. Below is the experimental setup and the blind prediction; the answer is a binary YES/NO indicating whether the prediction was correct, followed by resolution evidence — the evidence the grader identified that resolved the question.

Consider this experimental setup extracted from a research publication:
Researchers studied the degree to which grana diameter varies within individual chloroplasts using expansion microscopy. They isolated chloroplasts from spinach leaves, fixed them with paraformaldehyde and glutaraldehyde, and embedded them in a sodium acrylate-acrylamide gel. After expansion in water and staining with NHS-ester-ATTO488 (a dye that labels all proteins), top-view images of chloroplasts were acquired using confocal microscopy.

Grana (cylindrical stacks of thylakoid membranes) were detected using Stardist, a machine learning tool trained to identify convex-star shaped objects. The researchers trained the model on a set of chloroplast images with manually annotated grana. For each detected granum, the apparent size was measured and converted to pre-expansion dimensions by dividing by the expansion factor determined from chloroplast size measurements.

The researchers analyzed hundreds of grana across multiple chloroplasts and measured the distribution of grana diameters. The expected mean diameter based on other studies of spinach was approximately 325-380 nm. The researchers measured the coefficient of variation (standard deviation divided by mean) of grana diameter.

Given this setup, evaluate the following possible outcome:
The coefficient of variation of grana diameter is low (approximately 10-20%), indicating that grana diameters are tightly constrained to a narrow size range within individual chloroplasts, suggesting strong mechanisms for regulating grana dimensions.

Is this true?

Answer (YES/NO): NO